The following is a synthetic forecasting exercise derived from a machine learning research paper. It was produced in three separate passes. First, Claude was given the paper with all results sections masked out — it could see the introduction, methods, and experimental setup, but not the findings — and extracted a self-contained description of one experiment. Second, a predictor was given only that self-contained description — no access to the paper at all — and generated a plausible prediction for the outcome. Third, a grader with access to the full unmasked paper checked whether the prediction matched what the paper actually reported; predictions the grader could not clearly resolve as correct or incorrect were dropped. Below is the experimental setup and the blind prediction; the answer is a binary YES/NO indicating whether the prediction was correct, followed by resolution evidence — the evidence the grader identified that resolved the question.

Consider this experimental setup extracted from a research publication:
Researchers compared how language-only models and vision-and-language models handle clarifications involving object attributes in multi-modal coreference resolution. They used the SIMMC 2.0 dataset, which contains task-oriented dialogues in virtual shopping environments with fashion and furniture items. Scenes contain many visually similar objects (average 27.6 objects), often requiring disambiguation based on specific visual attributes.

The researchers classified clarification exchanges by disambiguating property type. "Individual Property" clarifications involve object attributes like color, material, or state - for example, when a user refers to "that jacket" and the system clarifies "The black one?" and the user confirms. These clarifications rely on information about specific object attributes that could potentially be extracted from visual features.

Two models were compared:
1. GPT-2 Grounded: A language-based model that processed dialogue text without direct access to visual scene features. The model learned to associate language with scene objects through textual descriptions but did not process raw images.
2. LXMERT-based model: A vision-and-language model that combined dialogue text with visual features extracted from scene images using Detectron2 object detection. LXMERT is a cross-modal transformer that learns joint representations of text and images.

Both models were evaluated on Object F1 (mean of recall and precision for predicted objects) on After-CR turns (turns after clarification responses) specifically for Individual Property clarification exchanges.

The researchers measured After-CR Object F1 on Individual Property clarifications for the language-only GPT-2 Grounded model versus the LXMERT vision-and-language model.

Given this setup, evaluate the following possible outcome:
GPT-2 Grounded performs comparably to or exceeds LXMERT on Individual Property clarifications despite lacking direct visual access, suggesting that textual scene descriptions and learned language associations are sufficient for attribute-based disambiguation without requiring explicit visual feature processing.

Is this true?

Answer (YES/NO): YES